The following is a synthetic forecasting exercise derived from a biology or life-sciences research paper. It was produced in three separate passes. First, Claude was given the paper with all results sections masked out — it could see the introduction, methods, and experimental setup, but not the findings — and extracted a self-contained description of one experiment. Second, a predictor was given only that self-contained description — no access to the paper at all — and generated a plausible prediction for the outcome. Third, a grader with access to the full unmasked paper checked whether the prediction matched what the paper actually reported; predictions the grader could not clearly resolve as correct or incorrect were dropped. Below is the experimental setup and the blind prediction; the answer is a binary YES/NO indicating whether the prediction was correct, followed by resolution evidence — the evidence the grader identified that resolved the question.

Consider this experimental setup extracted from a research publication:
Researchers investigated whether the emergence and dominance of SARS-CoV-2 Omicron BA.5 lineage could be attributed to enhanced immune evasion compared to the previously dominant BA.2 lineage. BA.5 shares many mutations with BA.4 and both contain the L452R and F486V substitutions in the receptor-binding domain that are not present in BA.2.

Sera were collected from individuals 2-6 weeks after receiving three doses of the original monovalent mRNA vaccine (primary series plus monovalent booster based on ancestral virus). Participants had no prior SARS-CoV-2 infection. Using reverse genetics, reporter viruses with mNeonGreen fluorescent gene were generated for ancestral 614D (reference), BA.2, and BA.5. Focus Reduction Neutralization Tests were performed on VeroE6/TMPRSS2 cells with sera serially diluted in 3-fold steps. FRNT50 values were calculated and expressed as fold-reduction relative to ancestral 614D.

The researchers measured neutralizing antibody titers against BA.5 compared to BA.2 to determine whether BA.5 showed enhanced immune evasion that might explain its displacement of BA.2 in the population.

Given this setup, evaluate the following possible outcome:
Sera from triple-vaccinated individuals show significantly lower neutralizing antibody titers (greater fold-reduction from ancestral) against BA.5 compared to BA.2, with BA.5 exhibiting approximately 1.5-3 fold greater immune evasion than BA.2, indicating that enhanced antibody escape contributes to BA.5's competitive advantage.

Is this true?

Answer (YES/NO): YES